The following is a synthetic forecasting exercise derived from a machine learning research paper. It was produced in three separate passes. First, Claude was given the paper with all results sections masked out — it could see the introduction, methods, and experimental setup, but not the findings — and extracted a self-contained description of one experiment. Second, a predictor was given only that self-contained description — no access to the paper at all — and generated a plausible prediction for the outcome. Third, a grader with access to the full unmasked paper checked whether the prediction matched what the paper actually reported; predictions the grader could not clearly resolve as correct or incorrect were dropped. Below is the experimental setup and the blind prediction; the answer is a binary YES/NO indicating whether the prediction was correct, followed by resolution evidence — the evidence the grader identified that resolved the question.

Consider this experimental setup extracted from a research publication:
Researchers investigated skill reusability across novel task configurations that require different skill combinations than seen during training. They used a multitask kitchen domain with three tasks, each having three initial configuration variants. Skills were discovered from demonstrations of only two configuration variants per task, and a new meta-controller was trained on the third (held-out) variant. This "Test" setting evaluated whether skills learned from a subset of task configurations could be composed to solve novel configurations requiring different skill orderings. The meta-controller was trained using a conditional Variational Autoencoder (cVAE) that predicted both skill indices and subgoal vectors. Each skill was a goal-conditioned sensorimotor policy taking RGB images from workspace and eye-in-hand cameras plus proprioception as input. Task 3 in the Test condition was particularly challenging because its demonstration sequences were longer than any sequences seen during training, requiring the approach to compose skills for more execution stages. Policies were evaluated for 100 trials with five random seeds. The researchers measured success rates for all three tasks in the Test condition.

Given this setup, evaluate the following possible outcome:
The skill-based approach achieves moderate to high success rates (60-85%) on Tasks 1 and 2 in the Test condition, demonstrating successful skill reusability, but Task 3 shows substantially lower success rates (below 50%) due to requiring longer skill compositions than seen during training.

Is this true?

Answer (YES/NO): NO